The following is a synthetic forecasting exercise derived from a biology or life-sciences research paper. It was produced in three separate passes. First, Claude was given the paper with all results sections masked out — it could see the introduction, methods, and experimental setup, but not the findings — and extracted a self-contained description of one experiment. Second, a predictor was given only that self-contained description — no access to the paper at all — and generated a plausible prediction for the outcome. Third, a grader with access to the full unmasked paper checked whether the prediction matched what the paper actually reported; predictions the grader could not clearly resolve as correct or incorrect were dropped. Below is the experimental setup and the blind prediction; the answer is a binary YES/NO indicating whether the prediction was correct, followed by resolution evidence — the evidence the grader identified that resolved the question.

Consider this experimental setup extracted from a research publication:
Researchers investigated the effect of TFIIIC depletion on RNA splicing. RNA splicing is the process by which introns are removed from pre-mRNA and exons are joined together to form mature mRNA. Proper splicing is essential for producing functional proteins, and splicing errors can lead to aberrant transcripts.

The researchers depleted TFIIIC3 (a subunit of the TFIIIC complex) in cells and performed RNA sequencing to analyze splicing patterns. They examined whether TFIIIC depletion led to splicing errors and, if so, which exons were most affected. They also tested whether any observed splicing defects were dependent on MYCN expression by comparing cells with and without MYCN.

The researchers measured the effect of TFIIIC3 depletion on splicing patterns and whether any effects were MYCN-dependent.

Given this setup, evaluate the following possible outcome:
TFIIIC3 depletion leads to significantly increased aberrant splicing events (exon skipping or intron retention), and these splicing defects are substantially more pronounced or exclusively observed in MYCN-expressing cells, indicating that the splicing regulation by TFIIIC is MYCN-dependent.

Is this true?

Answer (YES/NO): NO